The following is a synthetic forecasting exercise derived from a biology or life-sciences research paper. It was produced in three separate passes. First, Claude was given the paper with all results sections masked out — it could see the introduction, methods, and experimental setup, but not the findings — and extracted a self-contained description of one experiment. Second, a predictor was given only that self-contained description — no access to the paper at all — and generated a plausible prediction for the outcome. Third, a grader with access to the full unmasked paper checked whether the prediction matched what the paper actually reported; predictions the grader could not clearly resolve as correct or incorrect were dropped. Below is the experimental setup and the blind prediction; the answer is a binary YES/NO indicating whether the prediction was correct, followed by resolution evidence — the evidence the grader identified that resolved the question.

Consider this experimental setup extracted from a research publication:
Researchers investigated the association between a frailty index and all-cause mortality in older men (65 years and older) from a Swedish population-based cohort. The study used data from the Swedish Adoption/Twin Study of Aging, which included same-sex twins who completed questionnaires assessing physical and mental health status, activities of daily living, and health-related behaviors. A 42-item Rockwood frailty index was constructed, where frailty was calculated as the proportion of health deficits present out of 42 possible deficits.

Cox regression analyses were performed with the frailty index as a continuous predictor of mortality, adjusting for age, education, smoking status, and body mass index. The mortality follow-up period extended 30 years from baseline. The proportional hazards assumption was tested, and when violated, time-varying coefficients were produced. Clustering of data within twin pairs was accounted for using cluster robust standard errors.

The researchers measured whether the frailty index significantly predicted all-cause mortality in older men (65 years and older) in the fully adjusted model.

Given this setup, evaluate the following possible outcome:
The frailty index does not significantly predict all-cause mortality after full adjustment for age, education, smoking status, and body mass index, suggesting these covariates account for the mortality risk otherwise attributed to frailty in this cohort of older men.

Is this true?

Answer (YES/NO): NO